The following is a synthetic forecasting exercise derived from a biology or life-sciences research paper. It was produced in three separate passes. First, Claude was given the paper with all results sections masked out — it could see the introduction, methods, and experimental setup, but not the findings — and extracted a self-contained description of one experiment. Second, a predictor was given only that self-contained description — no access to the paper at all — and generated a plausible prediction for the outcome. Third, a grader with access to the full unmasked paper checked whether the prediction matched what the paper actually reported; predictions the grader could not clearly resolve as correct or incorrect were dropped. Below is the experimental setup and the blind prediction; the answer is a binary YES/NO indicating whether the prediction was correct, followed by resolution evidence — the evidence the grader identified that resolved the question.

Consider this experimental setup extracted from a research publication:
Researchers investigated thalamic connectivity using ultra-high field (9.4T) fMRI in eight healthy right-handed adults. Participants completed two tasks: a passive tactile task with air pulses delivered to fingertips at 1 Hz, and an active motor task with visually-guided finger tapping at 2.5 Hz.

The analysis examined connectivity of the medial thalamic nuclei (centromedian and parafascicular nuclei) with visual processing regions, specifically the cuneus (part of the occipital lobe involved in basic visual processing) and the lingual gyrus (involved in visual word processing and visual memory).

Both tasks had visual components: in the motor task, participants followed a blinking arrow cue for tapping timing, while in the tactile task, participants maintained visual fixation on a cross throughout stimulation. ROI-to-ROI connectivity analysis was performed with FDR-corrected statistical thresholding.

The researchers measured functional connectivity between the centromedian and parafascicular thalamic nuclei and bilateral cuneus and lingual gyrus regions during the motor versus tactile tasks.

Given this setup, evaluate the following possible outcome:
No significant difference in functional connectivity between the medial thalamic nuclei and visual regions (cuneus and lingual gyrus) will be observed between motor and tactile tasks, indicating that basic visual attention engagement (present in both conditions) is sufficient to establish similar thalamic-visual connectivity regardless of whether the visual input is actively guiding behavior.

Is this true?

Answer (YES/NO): NO